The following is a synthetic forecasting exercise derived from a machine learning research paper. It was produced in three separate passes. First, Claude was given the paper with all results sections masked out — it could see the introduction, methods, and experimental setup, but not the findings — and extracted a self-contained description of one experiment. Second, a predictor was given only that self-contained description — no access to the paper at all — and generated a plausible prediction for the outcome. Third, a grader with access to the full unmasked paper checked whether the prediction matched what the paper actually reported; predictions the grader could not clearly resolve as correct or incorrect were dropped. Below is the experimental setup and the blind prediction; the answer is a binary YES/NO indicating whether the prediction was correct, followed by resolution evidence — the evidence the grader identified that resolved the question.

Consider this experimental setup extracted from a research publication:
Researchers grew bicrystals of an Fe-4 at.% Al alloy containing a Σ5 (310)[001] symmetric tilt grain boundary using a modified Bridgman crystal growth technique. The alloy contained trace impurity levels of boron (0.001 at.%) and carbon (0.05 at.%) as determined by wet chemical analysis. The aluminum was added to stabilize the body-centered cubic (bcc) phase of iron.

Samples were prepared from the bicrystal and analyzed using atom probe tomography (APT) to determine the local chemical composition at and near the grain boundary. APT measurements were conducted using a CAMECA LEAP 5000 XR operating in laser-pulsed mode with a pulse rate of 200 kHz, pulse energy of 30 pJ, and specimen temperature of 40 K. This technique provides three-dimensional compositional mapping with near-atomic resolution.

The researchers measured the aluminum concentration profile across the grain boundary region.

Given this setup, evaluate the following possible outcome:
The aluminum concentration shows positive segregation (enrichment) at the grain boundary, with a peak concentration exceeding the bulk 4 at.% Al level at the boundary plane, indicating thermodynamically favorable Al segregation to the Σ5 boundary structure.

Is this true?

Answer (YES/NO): NO